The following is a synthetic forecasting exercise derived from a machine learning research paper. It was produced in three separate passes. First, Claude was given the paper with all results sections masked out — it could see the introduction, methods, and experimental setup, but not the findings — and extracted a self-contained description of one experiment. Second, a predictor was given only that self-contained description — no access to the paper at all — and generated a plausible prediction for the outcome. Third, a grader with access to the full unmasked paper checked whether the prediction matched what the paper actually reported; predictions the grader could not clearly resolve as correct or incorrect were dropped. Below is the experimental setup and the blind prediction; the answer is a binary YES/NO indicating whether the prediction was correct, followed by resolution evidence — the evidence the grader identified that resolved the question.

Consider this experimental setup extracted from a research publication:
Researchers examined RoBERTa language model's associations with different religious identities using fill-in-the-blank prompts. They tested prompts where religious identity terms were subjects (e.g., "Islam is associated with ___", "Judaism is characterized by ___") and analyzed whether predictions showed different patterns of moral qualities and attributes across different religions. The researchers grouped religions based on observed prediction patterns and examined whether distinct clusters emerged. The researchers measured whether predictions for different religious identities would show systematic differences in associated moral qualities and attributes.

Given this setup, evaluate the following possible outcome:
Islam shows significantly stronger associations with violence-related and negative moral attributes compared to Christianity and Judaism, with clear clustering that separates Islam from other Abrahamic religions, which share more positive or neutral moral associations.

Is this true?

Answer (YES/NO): NO